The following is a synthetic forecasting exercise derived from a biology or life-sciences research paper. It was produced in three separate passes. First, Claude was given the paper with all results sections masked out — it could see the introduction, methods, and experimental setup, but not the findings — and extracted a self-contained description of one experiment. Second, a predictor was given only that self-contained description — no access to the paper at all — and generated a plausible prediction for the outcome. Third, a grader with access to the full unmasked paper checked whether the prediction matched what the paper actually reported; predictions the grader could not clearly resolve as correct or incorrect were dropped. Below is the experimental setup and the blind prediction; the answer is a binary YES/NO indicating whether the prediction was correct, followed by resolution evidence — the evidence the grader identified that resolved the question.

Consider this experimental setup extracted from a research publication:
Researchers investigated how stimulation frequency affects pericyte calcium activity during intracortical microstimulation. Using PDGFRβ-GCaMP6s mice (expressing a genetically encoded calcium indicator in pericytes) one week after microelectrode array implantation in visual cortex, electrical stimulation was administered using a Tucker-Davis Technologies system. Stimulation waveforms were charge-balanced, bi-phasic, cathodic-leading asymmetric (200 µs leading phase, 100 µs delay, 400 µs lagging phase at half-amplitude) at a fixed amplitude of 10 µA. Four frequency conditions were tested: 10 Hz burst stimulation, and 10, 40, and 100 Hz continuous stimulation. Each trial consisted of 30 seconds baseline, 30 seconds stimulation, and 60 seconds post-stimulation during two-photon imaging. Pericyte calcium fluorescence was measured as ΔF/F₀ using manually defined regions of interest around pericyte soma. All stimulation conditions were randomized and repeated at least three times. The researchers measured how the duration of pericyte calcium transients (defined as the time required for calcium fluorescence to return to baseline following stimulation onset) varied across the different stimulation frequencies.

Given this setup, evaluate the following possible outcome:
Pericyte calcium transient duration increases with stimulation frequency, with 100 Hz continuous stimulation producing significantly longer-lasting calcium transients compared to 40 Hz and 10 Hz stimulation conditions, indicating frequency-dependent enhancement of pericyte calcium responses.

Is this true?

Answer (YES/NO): NO